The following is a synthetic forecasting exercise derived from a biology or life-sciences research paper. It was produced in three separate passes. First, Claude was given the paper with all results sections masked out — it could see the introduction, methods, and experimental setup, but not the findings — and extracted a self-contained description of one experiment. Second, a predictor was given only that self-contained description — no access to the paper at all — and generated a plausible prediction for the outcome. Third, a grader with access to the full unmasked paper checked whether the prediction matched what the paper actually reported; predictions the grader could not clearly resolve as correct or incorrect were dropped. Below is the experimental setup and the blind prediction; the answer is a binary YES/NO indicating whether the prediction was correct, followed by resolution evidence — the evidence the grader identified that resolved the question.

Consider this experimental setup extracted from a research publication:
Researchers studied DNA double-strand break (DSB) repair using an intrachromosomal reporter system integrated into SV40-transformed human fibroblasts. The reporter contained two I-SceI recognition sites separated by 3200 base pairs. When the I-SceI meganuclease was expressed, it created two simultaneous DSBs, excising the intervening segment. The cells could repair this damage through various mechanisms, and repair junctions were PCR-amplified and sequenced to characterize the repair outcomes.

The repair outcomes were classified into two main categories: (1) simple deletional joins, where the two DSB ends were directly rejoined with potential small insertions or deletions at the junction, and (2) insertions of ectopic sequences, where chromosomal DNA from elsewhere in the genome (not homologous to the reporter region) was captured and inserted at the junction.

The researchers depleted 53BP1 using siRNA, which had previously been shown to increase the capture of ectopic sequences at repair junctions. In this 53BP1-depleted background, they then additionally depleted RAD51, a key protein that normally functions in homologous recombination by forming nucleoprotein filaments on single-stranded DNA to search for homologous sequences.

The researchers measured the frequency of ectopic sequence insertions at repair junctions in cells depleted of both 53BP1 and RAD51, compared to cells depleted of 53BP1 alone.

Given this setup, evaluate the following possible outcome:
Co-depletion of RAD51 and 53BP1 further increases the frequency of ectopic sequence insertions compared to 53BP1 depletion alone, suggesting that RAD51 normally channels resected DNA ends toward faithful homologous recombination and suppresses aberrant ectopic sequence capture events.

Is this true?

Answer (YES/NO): NO